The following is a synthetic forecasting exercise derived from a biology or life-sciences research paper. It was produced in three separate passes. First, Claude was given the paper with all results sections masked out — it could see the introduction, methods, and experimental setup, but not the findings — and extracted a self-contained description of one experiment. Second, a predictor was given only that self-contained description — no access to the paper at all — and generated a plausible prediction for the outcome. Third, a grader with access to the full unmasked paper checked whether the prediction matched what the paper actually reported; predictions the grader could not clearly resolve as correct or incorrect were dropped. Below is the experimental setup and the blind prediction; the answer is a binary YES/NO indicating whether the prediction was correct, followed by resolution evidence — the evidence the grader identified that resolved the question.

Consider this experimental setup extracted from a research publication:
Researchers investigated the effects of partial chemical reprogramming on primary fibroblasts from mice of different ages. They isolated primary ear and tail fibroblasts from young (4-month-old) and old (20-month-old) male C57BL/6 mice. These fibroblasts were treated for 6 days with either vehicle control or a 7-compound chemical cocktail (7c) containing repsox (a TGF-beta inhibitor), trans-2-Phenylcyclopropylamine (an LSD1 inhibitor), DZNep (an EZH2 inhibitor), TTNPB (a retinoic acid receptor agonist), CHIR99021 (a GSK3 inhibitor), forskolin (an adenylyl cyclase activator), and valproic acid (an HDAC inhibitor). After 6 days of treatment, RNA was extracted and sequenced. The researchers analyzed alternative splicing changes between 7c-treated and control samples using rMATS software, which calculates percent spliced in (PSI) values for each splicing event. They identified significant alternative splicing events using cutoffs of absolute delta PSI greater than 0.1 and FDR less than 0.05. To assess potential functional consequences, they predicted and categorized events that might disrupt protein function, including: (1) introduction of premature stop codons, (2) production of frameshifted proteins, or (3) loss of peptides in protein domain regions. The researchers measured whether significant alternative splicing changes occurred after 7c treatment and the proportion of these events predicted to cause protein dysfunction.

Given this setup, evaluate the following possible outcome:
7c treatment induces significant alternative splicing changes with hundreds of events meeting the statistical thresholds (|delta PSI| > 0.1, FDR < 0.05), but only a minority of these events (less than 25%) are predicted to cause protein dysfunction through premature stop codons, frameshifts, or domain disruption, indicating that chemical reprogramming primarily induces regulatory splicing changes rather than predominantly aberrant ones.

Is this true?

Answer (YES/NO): NO